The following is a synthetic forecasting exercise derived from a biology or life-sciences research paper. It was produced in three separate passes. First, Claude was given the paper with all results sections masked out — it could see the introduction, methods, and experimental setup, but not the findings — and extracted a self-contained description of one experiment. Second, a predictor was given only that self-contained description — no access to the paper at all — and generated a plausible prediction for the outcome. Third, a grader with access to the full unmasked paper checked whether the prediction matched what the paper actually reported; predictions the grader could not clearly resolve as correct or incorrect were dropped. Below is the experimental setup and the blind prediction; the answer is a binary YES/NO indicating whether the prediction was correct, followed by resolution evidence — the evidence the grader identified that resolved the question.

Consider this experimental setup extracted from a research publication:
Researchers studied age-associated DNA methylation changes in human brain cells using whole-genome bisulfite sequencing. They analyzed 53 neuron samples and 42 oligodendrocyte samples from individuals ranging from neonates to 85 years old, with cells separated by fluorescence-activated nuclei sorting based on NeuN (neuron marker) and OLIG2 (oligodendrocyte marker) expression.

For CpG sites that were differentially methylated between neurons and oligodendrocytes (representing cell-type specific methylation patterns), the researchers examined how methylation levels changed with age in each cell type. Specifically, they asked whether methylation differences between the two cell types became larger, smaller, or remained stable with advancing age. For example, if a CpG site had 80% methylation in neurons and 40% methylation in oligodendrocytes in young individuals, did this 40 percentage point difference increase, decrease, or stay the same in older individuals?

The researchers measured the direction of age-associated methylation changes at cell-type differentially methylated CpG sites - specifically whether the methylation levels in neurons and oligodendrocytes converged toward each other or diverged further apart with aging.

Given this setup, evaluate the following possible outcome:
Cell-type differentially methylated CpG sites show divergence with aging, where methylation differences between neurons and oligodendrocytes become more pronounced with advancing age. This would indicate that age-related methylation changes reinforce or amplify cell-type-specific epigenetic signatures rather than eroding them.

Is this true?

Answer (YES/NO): NO